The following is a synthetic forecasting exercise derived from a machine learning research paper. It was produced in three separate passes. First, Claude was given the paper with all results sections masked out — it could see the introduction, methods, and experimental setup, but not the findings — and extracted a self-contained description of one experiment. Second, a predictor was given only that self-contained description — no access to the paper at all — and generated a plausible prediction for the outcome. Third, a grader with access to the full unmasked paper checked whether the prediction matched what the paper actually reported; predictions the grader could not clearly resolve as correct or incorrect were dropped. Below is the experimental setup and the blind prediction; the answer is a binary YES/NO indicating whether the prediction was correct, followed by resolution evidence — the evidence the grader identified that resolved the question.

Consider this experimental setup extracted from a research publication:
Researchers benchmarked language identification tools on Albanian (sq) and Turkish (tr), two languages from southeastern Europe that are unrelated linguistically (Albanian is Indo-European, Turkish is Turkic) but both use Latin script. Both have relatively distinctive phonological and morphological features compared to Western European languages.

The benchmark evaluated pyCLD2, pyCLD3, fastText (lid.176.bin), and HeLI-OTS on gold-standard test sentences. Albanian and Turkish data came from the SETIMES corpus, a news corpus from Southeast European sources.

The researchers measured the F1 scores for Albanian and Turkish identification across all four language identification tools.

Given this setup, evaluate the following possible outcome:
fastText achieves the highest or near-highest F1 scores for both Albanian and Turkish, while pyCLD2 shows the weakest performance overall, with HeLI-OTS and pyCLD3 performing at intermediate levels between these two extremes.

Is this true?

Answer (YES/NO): YES